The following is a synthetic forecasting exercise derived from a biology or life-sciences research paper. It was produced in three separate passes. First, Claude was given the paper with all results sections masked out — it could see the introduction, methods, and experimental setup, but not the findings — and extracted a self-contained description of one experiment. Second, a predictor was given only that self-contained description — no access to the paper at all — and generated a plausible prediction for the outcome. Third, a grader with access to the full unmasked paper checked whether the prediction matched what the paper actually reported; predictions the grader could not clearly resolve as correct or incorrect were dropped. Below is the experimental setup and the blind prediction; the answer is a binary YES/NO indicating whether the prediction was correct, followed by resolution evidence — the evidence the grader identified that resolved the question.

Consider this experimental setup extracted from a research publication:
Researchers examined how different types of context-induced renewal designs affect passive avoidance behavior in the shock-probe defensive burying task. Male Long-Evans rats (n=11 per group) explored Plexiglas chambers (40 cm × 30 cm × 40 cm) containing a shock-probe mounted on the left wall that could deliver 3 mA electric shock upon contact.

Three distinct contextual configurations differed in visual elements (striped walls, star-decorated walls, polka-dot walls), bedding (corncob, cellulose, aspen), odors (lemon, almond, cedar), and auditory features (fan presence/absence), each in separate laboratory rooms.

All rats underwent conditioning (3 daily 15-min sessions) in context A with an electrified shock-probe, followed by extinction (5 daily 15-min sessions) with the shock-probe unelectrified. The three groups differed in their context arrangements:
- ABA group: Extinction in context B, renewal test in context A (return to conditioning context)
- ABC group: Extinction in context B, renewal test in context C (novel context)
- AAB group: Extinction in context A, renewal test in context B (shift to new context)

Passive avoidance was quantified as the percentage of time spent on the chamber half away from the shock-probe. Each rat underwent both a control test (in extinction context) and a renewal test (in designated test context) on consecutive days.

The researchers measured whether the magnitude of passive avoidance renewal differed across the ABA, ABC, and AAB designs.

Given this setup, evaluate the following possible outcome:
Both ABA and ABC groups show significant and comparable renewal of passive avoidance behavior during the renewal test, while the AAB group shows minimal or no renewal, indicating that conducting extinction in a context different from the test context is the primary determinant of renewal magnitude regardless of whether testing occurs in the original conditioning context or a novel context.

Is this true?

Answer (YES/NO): NO